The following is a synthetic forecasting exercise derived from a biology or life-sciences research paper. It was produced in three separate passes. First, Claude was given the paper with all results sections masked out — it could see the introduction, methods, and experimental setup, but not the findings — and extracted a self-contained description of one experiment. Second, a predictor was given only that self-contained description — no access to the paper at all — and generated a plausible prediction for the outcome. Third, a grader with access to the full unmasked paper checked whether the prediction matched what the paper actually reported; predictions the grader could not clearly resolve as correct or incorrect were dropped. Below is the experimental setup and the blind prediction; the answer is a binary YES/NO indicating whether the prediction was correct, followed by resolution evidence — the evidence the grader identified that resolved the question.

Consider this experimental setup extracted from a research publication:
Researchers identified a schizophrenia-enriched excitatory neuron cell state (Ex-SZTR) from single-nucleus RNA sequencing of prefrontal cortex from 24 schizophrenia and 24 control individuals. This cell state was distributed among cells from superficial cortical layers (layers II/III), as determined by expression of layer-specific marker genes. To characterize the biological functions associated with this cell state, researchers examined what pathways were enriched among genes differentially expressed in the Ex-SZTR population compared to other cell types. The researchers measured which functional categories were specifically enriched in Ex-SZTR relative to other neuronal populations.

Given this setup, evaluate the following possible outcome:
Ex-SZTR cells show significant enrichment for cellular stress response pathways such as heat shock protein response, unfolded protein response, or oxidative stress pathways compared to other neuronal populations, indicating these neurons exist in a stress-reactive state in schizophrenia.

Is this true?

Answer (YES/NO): NO